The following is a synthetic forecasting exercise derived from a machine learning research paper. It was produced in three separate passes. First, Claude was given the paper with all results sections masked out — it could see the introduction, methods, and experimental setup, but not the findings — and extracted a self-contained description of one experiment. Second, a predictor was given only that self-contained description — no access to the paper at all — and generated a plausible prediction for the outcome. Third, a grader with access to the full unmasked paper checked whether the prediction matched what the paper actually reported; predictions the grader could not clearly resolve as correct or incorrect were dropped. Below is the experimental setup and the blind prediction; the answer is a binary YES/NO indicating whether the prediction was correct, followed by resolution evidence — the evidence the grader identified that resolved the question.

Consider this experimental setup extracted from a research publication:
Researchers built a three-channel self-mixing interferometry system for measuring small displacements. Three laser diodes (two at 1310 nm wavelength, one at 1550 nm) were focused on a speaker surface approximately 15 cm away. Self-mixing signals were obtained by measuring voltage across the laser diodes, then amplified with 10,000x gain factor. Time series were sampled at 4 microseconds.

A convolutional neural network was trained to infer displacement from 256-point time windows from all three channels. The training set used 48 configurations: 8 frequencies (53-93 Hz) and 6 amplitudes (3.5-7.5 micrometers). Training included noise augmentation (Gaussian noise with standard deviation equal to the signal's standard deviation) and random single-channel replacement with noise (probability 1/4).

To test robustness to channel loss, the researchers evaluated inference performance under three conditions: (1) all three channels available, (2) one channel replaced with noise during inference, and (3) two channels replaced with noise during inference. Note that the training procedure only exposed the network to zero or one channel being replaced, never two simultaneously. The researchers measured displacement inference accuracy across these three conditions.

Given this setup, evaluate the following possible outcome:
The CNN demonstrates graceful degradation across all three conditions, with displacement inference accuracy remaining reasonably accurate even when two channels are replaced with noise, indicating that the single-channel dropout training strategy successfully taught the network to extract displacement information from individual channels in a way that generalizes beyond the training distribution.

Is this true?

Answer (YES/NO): YES